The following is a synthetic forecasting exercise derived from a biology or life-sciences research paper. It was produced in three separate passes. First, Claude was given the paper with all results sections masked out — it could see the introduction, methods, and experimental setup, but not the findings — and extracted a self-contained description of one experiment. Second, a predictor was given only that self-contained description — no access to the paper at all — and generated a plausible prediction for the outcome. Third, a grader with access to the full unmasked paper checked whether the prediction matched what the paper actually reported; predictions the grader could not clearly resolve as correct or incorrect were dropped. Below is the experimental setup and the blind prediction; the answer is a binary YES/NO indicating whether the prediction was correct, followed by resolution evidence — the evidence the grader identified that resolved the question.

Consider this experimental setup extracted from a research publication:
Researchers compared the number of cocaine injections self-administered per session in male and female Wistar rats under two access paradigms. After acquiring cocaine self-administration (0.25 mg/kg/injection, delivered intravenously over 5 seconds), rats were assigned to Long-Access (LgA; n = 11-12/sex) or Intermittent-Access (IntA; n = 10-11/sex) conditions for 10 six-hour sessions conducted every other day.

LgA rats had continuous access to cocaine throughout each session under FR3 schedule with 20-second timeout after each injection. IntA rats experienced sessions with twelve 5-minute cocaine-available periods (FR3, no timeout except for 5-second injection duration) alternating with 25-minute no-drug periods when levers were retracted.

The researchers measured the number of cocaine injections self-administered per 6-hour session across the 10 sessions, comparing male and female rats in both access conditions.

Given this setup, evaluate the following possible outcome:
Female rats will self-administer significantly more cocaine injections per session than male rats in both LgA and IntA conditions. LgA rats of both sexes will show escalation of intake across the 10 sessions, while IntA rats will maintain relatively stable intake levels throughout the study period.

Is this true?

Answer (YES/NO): NO